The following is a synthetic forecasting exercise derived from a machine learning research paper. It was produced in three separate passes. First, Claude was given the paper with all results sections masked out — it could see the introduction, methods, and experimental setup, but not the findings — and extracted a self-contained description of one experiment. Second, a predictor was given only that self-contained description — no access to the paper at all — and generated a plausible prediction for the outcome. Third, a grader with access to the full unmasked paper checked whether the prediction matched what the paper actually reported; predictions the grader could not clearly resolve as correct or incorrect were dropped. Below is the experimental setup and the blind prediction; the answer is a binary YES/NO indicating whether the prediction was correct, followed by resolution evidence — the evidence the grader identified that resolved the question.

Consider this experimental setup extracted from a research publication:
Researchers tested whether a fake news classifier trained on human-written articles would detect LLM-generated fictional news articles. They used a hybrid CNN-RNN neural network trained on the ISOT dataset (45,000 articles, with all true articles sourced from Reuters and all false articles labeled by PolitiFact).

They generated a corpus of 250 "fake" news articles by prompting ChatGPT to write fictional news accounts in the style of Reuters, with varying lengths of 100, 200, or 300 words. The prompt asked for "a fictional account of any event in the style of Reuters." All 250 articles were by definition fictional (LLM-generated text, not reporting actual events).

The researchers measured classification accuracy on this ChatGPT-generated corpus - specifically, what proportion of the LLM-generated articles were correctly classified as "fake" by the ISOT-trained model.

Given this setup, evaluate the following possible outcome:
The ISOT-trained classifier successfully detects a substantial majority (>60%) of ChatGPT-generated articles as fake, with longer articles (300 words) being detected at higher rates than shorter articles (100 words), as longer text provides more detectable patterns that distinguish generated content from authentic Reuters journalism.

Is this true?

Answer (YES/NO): NO